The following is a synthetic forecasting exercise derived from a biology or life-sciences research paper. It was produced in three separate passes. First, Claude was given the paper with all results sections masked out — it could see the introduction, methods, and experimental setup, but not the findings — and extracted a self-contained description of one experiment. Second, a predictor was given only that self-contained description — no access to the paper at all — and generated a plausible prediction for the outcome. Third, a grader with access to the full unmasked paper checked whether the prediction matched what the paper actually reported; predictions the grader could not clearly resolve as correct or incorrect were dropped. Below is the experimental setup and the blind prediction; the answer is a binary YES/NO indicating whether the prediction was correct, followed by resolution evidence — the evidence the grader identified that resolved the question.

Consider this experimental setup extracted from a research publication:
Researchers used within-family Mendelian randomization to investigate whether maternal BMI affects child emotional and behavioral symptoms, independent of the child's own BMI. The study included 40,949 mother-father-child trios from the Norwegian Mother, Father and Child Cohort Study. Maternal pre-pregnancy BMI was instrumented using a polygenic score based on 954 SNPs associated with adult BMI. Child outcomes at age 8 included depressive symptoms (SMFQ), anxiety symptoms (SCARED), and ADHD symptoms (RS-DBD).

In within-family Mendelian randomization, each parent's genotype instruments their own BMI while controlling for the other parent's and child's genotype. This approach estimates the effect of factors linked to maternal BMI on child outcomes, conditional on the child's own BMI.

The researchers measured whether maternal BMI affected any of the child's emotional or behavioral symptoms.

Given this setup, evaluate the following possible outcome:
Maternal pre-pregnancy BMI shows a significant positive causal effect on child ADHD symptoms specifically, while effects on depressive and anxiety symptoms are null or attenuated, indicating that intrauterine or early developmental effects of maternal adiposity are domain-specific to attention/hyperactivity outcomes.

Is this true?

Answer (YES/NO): NO